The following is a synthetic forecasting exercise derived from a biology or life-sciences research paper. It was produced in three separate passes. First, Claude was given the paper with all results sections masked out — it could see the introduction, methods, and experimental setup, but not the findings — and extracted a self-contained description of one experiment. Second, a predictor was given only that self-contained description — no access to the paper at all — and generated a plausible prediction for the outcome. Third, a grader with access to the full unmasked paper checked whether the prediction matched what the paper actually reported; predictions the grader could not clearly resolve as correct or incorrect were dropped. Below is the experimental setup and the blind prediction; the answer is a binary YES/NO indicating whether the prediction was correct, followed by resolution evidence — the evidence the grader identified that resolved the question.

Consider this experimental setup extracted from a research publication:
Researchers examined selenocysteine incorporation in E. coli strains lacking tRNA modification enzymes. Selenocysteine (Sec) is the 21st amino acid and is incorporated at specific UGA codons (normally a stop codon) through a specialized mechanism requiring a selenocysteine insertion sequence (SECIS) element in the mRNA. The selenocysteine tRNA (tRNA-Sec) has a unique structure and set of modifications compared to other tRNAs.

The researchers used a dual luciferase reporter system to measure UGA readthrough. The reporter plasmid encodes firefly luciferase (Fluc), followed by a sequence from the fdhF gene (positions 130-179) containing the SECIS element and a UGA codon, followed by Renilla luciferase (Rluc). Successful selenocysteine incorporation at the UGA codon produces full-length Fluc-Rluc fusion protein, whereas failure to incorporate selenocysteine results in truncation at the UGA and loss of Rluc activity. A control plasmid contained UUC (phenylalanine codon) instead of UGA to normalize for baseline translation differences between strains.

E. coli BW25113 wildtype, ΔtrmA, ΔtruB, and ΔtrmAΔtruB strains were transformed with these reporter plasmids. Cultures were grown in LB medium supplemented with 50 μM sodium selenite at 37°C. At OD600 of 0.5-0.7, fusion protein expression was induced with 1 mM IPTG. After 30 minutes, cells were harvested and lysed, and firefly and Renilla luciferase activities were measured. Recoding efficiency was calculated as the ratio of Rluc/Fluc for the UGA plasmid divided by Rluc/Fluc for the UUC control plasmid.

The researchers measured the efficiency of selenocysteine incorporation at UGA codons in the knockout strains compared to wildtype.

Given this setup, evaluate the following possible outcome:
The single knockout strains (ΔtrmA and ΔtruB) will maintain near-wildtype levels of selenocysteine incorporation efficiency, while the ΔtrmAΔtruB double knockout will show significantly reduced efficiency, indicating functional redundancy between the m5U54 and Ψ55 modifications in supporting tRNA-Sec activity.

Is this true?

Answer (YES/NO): NO